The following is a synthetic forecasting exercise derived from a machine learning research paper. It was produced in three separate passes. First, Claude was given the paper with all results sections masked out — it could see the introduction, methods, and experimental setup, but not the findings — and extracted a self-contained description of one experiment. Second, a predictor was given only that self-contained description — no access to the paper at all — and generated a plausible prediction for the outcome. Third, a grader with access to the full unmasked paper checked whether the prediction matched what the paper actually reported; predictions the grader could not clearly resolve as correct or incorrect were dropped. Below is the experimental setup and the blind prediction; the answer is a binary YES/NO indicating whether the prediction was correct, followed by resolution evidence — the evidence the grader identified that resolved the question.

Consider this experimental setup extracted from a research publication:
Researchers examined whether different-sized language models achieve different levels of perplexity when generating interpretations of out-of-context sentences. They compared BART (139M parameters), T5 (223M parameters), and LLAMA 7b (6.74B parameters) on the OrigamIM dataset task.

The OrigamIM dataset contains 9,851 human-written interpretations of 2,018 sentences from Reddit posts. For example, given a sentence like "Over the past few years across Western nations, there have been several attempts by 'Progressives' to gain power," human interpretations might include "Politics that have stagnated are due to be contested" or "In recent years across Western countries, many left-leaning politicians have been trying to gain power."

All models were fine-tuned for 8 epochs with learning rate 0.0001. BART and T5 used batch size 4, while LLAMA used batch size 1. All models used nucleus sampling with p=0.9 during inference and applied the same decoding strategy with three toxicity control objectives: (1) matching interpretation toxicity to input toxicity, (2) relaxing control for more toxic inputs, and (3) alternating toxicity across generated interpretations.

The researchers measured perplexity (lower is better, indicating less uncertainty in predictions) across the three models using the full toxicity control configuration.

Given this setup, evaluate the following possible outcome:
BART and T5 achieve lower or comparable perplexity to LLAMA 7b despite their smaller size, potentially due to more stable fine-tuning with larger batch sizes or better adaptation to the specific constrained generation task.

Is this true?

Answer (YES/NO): YES